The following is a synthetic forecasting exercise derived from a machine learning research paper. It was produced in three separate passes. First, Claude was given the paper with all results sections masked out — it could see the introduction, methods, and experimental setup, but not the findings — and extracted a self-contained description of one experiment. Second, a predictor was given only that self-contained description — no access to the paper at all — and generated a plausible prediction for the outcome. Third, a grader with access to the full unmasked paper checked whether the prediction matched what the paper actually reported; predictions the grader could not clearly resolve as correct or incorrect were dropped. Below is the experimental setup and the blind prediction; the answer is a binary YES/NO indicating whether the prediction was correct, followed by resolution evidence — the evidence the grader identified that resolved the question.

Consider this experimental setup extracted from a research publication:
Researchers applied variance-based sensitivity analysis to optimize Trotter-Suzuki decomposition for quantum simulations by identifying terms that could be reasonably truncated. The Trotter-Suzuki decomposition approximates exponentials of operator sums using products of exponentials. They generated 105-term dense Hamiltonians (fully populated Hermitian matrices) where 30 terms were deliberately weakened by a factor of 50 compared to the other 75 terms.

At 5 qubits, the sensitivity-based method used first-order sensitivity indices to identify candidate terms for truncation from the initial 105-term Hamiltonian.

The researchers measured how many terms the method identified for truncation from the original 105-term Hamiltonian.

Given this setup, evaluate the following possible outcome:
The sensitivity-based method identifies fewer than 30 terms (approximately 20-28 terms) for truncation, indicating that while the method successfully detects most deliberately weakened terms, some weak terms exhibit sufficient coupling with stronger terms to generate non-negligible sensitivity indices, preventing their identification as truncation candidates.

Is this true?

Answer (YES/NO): NO